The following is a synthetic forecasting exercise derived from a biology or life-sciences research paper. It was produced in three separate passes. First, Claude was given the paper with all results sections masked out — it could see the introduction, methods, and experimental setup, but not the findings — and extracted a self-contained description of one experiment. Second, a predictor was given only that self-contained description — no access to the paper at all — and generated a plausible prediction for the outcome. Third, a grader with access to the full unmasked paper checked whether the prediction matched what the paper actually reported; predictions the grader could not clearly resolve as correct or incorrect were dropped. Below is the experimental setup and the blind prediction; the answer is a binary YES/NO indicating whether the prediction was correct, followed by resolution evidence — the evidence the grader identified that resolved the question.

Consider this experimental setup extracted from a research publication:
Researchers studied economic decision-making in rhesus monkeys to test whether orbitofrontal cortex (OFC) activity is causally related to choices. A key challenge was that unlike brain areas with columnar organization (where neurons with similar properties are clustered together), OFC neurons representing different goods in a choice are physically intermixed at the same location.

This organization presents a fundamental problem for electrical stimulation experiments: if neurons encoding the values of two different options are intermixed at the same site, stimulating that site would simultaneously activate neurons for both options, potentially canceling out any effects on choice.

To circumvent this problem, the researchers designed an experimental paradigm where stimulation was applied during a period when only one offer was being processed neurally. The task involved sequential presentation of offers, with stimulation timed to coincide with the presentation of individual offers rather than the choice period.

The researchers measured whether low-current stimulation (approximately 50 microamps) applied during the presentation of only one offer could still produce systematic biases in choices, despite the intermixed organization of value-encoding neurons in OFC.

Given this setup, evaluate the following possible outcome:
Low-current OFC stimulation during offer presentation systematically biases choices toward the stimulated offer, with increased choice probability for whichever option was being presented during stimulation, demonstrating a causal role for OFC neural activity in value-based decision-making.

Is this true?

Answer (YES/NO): NO